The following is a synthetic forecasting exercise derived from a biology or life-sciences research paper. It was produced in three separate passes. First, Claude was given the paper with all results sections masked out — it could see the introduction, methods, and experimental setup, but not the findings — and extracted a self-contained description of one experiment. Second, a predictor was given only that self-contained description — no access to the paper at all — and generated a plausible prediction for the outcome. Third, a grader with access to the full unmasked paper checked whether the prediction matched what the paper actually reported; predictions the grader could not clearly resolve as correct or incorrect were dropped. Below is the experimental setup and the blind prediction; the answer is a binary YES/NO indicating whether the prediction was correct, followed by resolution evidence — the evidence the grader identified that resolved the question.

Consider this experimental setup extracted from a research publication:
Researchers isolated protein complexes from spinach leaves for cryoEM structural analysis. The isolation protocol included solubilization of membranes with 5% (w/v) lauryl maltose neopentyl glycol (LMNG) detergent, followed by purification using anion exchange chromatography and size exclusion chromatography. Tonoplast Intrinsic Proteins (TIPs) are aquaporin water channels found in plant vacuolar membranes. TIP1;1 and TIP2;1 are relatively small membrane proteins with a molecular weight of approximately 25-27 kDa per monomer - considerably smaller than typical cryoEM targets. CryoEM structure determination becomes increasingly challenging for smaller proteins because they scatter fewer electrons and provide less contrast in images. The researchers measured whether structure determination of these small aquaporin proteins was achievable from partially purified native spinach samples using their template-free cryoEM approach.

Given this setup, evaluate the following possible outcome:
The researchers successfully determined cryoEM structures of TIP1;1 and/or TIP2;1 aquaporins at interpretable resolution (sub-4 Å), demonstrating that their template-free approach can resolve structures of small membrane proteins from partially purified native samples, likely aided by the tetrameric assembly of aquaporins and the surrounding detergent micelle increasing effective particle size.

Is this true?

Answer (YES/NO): YES